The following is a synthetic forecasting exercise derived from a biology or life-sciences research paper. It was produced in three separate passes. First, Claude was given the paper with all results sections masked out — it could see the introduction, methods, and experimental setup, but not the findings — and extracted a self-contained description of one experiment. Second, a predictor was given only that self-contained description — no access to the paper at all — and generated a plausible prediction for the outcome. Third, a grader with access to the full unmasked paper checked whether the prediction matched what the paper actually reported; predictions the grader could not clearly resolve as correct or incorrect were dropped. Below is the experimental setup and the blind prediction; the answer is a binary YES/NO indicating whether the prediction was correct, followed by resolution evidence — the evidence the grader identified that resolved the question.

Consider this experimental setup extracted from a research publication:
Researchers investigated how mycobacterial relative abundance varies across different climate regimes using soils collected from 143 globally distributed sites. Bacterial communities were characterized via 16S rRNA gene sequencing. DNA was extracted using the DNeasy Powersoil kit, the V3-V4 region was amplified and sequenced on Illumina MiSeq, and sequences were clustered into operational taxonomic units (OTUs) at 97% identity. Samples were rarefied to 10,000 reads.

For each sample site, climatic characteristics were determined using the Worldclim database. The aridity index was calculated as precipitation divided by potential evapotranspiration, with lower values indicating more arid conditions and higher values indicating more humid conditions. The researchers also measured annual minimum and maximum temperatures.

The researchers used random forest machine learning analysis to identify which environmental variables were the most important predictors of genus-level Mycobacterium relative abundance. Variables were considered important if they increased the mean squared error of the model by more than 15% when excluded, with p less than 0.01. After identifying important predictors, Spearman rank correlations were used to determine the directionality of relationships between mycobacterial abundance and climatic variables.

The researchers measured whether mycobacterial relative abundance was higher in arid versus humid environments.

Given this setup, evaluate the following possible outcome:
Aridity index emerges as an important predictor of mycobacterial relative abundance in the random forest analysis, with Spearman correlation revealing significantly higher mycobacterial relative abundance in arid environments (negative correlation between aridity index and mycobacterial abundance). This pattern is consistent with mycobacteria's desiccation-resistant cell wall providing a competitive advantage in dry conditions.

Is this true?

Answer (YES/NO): NO